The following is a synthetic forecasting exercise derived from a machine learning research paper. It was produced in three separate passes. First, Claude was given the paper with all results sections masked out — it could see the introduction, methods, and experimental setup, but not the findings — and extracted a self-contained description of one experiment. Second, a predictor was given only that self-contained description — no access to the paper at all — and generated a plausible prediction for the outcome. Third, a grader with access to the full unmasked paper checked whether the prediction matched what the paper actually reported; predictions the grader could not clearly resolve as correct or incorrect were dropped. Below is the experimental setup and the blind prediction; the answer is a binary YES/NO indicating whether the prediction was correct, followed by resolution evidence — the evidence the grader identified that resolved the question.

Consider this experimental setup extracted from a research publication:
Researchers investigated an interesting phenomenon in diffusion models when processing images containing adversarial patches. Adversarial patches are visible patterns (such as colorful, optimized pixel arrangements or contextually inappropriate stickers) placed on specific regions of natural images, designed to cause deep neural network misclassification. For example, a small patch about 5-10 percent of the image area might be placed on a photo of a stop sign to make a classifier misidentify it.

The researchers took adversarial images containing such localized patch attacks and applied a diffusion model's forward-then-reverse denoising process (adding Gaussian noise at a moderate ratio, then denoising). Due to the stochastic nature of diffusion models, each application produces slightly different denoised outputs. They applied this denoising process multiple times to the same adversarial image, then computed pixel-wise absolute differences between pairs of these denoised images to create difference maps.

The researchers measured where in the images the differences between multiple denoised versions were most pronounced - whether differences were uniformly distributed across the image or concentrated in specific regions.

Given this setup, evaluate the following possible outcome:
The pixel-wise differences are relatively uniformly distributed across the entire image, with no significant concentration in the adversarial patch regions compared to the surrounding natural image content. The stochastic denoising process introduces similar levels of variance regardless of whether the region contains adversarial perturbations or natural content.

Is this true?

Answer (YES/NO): NO